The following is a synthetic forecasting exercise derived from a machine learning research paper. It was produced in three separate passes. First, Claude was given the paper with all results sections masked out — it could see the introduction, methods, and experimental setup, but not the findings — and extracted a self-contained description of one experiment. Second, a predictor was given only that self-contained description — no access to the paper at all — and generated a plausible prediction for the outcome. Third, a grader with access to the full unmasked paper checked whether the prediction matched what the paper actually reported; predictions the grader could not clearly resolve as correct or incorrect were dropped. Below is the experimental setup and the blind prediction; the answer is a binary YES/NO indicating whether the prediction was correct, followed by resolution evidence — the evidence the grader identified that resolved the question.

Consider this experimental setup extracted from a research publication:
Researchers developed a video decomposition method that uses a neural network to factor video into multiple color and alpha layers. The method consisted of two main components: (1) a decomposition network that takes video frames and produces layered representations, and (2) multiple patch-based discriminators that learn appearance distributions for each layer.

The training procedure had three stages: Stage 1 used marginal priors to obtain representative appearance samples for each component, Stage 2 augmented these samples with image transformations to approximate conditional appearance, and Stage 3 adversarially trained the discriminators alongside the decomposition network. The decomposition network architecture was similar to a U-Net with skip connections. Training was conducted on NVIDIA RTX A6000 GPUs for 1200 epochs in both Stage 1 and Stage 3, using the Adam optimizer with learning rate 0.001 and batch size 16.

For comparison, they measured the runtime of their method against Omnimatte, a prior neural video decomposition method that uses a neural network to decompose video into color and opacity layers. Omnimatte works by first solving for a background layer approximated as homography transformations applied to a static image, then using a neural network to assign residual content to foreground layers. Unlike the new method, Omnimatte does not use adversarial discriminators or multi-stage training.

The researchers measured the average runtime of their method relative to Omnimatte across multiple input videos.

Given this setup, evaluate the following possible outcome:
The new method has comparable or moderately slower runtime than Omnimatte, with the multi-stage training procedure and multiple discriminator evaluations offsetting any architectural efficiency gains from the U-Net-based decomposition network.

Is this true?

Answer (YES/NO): NO